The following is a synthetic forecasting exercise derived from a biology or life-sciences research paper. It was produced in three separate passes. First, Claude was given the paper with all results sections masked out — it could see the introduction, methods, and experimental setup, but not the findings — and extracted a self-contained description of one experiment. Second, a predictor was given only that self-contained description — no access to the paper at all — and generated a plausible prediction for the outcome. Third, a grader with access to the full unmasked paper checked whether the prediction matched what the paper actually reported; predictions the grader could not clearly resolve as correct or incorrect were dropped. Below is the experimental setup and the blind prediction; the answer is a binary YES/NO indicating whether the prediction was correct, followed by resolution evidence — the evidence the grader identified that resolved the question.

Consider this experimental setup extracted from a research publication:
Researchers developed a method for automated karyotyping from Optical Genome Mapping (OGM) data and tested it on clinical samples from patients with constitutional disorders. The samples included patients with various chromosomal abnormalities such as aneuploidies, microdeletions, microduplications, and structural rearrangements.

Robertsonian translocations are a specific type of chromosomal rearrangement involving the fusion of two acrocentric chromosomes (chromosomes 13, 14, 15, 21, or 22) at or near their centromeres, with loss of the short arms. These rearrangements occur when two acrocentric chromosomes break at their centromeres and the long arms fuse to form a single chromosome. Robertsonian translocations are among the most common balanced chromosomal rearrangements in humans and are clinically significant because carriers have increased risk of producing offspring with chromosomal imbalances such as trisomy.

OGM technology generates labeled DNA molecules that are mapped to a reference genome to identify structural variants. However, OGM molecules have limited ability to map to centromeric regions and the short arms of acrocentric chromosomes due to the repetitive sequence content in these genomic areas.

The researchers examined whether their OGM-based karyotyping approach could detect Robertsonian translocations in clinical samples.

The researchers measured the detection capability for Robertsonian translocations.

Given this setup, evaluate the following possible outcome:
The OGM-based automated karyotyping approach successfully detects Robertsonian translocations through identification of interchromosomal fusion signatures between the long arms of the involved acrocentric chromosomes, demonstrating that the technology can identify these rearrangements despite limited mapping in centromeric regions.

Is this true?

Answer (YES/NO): NO